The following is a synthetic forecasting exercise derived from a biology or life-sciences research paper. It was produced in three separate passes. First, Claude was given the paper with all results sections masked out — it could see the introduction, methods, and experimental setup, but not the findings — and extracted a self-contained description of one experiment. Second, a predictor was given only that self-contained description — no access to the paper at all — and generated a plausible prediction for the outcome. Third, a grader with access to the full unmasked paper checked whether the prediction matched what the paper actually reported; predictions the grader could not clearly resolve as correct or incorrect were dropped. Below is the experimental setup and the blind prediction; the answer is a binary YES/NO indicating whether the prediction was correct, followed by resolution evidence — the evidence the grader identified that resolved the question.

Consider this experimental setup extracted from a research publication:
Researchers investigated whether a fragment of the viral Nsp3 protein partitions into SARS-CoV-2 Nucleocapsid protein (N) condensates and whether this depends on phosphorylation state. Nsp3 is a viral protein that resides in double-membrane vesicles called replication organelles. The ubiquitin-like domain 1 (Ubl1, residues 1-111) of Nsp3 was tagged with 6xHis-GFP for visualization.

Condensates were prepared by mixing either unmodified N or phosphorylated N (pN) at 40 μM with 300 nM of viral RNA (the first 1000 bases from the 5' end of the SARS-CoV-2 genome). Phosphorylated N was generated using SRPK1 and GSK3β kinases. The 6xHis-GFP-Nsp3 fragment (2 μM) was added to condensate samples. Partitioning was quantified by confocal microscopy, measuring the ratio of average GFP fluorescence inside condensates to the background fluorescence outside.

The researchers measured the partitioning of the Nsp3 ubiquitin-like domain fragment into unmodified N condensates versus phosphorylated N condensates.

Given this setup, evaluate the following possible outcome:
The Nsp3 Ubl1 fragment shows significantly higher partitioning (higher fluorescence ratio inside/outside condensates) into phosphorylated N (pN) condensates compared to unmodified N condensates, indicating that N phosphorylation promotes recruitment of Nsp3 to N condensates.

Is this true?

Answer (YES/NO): NO